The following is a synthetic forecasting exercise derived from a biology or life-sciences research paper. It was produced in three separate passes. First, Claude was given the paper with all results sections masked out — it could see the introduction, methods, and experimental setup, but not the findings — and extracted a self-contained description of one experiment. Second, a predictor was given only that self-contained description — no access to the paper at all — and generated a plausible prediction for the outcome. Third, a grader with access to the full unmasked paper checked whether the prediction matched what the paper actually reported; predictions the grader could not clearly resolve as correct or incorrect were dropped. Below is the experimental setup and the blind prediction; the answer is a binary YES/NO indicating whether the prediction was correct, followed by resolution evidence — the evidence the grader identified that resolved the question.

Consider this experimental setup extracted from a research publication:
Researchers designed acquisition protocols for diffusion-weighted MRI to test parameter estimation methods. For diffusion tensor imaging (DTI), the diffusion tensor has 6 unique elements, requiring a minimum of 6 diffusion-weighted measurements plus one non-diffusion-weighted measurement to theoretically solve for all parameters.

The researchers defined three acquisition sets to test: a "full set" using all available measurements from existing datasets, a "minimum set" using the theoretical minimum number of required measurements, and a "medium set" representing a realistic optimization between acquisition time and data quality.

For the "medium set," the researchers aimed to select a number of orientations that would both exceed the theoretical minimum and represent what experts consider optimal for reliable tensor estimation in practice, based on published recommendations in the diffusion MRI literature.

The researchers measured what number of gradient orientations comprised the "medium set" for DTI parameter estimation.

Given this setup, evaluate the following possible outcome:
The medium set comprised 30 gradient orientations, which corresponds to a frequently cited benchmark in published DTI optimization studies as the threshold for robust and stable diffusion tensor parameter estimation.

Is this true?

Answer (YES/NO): NO